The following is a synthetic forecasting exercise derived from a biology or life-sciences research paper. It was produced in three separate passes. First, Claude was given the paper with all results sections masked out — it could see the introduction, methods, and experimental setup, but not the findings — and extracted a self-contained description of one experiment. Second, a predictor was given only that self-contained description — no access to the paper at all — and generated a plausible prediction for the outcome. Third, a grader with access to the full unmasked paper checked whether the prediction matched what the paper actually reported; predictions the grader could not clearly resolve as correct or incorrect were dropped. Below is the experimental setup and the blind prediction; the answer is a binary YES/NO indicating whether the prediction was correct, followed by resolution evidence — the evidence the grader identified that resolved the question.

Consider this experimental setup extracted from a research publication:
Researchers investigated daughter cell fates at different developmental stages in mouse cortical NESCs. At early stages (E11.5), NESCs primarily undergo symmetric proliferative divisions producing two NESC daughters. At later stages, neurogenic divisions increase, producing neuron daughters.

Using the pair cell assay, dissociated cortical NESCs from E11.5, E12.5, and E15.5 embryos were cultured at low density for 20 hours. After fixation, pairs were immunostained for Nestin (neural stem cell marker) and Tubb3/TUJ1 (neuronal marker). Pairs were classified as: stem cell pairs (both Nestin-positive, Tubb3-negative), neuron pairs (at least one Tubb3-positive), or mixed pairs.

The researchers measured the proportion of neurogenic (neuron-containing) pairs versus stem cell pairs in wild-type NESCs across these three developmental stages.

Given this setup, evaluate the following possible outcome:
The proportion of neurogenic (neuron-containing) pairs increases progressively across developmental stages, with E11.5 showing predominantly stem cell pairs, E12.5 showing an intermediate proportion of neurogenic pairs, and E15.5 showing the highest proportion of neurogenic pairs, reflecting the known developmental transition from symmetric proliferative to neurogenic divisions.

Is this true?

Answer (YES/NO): NO